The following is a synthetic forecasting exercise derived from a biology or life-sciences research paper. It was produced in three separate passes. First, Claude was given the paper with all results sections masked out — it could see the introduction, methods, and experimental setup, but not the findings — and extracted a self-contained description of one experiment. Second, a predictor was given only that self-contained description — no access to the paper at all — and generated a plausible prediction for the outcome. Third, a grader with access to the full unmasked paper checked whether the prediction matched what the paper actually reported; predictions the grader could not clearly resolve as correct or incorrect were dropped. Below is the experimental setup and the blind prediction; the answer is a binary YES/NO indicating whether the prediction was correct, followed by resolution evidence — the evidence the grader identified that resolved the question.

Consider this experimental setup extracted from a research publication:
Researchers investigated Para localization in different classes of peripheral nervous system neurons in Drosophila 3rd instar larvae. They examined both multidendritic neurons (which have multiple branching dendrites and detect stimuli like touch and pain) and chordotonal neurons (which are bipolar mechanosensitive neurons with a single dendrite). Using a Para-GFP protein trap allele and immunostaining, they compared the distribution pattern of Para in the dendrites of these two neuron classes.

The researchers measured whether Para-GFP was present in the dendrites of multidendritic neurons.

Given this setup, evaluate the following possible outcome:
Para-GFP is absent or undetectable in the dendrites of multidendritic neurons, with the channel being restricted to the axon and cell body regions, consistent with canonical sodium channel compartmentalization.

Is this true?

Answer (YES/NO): NO